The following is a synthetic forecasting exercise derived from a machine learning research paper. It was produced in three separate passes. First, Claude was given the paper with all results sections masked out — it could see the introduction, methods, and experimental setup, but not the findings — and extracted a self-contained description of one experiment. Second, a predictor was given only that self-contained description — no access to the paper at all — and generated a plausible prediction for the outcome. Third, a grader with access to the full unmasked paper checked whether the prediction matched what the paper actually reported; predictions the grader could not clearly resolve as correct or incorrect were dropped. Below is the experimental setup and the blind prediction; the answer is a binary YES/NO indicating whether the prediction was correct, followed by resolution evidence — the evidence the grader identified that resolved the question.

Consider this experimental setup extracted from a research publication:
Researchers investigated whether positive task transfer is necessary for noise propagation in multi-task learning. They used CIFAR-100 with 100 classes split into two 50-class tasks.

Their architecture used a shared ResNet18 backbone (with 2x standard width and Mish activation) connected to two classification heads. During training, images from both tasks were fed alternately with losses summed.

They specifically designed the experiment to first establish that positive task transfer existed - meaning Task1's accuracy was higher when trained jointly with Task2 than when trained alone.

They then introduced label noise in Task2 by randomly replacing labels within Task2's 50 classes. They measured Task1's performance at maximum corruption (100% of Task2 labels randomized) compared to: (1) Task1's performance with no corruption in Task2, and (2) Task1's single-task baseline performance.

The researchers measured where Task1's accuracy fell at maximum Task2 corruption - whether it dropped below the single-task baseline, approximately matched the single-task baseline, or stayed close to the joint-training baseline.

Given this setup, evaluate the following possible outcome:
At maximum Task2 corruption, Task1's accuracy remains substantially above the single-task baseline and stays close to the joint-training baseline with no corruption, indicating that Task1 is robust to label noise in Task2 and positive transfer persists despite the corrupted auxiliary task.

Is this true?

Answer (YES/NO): NO